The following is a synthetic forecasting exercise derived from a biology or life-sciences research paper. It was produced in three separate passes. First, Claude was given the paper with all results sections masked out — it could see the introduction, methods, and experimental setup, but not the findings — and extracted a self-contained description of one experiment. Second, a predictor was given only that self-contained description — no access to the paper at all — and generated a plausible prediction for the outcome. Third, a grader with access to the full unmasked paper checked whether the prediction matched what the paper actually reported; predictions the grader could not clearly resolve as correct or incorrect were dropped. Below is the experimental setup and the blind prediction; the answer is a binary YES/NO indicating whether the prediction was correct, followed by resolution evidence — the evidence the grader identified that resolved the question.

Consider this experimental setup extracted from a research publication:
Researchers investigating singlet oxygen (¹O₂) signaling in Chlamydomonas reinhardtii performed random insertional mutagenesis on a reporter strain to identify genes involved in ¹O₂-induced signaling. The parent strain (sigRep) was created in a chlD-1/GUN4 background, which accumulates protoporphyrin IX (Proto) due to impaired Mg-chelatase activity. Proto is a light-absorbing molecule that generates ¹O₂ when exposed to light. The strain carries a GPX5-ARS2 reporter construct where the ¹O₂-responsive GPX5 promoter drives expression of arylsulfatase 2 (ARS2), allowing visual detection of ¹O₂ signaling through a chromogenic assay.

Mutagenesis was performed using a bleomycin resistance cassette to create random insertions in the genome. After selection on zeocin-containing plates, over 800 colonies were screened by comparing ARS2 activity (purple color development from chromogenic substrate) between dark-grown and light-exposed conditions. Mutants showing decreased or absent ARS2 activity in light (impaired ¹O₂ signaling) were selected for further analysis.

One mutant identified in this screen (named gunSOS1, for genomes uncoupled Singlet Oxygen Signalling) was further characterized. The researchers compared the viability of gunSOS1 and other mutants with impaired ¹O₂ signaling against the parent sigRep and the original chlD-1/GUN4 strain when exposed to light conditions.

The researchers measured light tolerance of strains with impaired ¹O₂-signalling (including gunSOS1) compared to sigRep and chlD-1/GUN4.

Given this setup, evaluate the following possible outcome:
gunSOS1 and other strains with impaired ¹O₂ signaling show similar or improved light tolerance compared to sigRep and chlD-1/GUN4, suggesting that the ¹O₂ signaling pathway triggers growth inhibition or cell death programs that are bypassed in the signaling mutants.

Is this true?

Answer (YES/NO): NO